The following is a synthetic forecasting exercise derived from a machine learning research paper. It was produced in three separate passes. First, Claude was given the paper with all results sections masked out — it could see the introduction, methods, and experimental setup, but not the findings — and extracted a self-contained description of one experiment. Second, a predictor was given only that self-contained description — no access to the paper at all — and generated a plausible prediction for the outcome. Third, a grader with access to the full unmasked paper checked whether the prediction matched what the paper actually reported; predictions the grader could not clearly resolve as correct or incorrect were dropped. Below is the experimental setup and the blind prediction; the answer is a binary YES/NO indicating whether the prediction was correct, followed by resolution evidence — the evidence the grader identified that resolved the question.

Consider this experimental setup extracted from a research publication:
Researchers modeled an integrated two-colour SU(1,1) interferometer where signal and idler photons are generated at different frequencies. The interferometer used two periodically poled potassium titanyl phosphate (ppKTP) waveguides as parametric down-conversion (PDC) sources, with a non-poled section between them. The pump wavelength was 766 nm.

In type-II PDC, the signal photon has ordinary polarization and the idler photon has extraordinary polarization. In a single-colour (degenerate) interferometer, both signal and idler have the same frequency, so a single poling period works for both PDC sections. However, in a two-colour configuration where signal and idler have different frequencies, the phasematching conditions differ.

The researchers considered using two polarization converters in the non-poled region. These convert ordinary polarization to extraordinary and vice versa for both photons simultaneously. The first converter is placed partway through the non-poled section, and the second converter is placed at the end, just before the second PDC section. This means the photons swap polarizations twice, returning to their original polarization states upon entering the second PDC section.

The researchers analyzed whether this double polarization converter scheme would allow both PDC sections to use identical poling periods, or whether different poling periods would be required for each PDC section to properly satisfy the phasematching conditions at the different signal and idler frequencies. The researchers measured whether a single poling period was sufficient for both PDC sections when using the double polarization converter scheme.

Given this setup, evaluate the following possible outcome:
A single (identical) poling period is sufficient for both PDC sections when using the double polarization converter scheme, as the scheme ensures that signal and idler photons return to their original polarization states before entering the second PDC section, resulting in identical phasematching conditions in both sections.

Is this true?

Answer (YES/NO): YES